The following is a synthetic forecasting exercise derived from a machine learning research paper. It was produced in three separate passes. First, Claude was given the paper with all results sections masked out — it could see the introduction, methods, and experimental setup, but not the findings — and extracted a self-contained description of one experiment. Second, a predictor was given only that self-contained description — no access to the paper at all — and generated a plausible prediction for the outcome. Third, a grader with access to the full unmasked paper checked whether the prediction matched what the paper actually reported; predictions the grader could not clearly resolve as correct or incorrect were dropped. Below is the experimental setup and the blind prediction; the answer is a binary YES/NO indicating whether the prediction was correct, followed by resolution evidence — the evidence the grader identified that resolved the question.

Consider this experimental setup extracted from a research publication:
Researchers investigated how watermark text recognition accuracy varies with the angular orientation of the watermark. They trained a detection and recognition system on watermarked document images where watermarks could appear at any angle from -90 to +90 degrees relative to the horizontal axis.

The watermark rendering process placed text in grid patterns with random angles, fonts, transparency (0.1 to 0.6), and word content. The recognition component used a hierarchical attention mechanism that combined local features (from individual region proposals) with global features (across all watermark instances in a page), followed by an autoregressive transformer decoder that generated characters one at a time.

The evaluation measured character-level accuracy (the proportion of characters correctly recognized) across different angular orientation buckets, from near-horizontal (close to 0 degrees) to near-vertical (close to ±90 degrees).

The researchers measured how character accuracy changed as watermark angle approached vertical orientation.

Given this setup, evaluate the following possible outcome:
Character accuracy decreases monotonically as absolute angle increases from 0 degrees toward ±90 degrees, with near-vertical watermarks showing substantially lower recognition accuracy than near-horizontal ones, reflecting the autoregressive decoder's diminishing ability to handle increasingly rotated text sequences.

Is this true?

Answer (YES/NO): NO